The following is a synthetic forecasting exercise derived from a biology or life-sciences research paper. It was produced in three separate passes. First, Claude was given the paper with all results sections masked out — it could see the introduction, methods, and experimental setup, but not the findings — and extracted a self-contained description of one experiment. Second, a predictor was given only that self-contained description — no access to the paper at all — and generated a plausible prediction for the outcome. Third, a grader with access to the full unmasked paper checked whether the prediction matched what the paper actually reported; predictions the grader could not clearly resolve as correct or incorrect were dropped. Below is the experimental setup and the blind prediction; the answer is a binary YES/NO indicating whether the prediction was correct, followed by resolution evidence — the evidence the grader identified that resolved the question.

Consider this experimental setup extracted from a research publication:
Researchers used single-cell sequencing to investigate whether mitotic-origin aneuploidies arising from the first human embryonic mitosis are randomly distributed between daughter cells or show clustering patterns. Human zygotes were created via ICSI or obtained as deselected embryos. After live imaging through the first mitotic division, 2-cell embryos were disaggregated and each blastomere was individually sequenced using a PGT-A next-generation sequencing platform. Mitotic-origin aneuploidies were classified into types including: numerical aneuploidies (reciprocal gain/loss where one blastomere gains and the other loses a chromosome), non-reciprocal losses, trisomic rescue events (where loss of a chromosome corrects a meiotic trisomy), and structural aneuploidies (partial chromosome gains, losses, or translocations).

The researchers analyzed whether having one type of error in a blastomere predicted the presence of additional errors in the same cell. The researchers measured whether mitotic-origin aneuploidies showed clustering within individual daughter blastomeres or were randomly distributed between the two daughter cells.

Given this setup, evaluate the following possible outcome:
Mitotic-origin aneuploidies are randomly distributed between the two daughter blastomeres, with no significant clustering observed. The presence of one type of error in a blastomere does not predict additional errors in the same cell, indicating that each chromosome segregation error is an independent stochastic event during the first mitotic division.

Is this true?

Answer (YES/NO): NO